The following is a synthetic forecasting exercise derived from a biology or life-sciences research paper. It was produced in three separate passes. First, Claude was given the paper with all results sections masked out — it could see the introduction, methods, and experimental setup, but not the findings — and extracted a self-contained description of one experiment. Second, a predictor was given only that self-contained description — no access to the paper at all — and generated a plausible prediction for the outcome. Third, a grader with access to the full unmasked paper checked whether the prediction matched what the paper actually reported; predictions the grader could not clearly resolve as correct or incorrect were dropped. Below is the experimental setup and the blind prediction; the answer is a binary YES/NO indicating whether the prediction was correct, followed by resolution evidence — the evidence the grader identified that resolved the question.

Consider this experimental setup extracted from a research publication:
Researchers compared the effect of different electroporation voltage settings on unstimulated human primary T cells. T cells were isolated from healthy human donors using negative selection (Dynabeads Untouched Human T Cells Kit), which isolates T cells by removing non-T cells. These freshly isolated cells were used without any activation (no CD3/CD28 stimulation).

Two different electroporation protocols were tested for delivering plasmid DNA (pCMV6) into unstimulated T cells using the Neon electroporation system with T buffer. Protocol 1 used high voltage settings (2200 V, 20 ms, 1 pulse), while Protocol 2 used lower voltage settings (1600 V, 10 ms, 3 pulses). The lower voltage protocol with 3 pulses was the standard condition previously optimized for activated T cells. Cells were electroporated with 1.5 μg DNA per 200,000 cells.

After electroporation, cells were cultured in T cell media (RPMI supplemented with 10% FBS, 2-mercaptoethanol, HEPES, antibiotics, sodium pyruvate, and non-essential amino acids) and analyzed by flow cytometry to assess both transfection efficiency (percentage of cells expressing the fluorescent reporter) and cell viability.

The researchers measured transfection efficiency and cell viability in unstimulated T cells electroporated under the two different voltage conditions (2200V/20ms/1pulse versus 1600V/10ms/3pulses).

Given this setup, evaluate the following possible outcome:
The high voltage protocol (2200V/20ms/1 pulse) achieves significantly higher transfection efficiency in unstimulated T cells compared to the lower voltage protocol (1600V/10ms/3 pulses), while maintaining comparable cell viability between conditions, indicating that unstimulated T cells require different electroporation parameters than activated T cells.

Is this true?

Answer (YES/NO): NO